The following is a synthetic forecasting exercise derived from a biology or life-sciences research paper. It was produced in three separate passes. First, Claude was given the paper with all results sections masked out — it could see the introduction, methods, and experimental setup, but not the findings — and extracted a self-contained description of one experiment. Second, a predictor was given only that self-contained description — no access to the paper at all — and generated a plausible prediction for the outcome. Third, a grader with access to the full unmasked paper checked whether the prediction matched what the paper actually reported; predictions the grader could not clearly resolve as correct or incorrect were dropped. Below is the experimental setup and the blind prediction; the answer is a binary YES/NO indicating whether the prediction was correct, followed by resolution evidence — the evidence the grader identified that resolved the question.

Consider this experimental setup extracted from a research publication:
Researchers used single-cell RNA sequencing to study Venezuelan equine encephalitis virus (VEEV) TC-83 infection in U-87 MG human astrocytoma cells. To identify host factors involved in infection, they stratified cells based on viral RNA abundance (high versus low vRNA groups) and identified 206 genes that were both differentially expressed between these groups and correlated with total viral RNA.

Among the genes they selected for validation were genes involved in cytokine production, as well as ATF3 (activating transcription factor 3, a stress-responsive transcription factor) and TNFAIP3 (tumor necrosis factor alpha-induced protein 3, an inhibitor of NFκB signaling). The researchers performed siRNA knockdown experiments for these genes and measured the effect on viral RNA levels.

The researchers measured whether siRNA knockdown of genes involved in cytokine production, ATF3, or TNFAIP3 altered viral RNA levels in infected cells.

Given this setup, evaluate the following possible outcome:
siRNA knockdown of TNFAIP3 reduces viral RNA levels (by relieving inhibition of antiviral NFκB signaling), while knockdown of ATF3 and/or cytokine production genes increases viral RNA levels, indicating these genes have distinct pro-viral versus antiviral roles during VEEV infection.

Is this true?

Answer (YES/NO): NO